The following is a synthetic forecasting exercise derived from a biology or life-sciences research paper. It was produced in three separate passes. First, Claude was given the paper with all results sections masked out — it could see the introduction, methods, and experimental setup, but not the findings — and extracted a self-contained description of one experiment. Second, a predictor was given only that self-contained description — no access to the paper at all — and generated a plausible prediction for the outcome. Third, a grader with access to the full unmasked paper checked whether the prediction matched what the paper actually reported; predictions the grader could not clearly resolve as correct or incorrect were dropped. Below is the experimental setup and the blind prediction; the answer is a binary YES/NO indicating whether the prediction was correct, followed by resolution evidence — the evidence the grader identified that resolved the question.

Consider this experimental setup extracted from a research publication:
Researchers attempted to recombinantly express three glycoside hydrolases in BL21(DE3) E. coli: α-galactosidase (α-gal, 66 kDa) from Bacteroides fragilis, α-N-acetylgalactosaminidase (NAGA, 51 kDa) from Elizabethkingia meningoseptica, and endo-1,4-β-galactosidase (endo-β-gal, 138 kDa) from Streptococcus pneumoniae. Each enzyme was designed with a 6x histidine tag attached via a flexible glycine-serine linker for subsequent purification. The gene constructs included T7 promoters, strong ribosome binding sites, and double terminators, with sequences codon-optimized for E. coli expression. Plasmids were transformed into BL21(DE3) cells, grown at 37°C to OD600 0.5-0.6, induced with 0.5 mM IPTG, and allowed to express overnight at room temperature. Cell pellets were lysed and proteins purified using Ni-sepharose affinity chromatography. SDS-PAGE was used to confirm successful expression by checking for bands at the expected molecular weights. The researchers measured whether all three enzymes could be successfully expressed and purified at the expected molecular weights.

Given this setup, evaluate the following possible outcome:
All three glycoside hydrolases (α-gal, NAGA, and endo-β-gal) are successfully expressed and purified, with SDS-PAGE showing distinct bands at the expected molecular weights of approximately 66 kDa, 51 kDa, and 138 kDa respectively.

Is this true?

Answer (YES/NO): NO